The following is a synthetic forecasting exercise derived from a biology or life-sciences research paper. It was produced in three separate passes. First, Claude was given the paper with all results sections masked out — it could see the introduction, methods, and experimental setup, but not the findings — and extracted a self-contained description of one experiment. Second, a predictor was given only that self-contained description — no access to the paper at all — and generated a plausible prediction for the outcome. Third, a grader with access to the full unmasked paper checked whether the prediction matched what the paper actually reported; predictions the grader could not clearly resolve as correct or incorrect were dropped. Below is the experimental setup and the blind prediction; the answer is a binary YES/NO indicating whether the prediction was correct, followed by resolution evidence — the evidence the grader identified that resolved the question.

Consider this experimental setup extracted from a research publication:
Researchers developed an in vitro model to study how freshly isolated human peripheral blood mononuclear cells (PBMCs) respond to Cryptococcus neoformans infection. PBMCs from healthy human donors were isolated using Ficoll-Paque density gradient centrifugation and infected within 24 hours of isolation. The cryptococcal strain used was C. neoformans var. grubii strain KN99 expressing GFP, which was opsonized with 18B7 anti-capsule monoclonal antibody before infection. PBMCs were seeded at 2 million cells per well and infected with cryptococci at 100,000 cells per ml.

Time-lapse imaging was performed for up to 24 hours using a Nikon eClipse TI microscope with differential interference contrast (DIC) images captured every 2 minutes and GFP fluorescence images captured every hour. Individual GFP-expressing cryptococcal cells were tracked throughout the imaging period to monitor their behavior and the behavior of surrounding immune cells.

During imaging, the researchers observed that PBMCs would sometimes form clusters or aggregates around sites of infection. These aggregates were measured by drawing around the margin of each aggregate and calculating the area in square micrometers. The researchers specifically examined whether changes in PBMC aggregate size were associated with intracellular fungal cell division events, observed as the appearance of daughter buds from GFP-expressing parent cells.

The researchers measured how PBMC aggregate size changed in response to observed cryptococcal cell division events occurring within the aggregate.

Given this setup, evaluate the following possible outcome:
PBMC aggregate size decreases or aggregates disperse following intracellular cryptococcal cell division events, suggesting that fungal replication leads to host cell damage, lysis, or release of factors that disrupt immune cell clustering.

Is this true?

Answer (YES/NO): NO